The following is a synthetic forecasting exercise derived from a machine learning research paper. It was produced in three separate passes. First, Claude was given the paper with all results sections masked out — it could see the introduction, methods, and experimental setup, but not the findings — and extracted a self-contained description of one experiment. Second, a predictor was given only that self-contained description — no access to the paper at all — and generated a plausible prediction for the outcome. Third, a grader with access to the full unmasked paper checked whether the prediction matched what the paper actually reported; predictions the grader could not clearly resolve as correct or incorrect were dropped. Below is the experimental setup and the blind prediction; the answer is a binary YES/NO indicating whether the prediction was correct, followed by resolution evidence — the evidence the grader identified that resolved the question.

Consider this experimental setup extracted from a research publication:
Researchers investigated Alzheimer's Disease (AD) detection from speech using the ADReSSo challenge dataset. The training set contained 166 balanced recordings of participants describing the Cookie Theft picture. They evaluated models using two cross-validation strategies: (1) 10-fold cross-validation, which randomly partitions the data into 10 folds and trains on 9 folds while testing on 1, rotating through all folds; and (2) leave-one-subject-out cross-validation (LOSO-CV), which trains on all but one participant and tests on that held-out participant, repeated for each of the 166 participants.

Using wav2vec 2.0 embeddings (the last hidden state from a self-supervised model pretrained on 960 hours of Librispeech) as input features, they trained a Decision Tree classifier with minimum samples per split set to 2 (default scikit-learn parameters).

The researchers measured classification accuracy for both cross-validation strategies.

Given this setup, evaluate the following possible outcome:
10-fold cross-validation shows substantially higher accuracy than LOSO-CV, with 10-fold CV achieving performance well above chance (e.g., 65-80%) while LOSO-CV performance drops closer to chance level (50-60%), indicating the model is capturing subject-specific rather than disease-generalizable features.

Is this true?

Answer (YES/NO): NO